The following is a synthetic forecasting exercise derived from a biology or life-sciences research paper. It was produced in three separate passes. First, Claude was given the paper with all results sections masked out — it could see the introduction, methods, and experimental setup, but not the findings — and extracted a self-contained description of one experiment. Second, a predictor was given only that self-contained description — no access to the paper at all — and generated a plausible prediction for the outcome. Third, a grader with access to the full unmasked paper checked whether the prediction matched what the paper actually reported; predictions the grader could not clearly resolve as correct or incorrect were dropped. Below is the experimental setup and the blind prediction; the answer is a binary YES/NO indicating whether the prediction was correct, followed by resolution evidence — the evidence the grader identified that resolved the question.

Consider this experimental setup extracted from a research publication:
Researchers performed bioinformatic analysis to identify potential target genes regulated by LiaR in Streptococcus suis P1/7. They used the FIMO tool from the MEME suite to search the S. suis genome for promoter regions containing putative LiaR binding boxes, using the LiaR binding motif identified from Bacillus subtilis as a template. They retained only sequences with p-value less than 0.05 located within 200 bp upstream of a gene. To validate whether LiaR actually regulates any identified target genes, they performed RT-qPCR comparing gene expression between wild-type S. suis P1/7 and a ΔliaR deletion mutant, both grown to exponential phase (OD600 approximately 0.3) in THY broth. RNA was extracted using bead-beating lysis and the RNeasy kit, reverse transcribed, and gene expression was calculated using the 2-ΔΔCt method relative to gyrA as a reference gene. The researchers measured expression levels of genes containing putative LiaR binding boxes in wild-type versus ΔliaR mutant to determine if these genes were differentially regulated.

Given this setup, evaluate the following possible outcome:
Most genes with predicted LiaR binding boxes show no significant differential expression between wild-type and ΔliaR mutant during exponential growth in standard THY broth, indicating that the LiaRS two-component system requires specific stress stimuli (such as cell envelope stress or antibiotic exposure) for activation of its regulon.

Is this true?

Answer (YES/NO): NO